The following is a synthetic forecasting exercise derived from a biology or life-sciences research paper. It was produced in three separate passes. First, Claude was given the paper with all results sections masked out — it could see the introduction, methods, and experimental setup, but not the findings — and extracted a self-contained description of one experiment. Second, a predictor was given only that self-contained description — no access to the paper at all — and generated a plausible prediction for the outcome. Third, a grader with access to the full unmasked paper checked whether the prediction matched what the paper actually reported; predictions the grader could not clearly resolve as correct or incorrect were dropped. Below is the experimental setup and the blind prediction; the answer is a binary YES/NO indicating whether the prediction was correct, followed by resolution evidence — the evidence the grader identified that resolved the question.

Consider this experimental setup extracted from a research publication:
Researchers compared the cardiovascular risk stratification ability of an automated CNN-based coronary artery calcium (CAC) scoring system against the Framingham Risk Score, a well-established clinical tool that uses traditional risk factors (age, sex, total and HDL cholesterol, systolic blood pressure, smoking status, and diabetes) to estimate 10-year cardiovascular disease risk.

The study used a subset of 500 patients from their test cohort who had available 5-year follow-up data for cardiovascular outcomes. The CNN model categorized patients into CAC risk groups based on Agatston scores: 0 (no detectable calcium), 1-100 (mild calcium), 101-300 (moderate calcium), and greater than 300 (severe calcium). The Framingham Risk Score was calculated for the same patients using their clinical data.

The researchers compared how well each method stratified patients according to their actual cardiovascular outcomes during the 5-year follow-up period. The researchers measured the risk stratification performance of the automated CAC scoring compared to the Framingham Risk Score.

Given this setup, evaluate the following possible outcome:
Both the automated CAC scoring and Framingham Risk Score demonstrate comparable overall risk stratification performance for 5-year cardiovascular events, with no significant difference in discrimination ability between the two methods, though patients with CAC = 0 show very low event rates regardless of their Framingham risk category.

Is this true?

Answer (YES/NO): NO